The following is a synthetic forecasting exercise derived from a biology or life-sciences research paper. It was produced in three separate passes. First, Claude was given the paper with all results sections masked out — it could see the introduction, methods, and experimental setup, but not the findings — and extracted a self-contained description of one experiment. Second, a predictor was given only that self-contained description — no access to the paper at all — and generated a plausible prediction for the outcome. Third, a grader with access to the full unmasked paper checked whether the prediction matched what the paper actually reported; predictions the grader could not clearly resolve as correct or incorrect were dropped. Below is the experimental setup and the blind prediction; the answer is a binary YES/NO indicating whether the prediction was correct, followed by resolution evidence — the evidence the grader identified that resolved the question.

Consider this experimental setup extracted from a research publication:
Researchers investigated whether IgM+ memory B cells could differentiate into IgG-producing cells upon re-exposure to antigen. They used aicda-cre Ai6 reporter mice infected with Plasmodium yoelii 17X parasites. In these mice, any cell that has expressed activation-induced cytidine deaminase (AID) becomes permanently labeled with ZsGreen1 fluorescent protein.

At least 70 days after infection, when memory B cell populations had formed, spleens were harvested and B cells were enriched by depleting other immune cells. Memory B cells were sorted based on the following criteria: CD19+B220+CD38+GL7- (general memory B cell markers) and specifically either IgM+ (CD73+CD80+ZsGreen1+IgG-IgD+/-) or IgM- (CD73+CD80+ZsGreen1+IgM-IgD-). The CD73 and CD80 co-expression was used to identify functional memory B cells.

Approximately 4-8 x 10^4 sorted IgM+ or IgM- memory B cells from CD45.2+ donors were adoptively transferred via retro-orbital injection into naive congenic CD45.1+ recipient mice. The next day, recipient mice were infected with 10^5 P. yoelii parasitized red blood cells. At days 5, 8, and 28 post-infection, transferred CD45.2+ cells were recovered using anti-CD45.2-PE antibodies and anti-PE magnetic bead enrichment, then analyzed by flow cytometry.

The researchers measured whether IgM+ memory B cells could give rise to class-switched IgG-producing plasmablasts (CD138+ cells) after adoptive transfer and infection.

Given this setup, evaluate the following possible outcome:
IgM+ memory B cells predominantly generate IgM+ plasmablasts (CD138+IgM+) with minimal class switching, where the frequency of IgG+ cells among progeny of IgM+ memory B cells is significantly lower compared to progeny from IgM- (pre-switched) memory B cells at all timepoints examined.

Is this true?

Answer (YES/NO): NO